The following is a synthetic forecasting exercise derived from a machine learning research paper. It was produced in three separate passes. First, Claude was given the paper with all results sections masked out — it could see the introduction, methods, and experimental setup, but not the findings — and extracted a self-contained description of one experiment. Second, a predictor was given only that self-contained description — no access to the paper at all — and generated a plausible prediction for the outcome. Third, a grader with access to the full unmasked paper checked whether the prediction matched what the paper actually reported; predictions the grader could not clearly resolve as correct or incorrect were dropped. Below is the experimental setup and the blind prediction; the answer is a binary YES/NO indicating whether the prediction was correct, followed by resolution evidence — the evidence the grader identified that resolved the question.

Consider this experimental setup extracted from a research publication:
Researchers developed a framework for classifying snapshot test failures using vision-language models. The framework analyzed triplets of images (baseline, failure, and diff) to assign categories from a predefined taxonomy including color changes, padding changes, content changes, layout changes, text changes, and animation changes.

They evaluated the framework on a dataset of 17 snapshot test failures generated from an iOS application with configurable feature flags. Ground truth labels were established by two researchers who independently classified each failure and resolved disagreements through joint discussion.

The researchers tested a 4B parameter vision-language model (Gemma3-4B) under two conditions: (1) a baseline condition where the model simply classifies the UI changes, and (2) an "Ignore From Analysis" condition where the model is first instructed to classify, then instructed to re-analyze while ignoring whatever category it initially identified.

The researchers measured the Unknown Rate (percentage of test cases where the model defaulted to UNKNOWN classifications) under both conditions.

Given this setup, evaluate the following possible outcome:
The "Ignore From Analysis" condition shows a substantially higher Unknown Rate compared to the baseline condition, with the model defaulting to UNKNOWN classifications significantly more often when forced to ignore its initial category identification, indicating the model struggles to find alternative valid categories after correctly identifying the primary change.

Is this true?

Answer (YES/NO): YES